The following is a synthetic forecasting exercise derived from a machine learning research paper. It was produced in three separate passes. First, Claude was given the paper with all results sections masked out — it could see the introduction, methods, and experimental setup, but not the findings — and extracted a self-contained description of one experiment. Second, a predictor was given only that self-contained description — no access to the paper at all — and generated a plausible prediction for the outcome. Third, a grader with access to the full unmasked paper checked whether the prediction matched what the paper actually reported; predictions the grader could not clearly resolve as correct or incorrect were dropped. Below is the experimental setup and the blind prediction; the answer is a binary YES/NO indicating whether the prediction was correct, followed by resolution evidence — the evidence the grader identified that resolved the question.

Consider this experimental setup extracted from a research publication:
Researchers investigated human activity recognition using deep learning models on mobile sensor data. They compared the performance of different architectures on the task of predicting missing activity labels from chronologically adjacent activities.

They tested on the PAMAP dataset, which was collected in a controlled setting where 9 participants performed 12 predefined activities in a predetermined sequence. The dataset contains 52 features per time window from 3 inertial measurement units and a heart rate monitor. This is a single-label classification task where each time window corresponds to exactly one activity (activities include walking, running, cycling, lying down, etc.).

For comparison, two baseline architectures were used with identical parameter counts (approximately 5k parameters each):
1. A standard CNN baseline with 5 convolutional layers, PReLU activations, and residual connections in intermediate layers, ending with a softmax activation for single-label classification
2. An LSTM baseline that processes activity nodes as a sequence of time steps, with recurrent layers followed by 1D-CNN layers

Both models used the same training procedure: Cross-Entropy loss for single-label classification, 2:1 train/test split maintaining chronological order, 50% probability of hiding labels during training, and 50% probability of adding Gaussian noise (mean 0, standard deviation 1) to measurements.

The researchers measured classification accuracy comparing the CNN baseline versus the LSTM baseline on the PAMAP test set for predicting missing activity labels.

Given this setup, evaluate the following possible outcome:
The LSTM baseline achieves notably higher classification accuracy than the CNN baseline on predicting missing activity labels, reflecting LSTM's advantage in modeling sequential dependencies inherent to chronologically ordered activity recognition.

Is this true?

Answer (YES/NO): NO